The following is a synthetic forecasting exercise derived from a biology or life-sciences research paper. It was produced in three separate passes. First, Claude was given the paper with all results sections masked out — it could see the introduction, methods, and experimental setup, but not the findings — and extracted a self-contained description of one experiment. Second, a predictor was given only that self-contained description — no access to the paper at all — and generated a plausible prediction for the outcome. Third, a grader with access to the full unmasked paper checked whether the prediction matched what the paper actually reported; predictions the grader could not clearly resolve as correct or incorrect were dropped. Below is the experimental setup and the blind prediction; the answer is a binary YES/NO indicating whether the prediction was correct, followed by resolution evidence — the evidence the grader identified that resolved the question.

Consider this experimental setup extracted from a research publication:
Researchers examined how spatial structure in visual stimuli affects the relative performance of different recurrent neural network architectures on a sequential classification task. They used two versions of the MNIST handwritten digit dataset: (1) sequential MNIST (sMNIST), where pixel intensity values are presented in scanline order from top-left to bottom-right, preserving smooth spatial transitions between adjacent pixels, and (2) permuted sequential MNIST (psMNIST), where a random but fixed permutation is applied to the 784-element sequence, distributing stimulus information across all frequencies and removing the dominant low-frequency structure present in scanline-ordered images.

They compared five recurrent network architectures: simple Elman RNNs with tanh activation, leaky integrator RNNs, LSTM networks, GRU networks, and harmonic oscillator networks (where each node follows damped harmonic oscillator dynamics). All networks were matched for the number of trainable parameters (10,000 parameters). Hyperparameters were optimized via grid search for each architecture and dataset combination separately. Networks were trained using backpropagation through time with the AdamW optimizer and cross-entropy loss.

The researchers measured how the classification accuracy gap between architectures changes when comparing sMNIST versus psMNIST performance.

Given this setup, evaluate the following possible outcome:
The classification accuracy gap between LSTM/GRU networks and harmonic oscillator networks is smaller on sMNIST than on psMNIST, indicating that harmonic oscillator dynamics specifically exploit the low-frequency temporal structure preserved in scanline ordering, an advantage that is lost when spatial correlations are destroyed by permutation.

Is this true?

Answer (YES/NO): NO